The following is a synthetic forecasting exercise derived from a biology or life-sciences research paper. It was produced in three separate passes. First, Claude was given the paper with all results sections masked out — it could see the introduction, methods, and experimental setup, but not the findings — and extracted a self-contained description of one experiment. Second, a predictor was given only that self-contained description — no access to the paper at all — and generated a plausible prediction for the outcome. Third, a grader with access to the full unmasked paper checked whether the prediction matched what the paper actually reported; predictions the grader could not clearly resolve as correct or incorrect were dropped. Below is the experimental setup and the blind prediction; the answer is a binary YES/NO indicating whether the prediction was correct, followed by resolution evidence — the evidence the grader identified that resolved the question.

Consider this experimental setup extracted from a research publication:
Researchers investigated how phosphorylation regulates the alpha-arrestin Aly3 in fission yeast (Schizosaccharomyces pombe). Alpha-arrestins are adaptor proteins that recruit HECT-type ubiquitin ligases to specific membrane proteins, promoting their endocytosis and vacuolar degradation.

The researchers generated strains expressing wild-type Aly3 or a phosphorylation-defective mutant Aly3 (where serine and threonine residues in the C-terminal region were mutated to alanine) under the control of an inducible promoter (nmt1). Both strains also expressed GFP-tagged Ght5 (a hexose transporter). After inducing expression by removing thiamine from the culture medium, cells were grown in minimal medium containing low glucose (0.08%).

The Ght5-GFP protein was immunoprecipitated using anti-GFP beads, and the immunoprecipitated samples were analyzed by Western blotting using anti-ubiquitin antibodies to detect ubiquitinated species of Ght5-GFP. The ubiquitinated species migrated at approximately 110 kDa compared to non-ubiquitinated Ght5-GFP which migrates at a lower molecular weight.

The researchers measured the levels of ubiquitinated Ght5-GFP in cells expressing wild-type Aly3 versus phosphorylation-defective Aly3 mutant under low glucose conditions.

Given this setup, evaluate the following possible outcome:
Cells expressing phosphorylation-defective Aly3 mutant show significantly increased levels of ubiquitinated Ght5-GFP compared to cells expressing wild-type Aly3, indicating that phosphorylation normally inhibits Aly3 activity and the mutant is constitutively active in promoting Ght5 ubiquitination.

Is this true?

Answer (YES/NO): YES